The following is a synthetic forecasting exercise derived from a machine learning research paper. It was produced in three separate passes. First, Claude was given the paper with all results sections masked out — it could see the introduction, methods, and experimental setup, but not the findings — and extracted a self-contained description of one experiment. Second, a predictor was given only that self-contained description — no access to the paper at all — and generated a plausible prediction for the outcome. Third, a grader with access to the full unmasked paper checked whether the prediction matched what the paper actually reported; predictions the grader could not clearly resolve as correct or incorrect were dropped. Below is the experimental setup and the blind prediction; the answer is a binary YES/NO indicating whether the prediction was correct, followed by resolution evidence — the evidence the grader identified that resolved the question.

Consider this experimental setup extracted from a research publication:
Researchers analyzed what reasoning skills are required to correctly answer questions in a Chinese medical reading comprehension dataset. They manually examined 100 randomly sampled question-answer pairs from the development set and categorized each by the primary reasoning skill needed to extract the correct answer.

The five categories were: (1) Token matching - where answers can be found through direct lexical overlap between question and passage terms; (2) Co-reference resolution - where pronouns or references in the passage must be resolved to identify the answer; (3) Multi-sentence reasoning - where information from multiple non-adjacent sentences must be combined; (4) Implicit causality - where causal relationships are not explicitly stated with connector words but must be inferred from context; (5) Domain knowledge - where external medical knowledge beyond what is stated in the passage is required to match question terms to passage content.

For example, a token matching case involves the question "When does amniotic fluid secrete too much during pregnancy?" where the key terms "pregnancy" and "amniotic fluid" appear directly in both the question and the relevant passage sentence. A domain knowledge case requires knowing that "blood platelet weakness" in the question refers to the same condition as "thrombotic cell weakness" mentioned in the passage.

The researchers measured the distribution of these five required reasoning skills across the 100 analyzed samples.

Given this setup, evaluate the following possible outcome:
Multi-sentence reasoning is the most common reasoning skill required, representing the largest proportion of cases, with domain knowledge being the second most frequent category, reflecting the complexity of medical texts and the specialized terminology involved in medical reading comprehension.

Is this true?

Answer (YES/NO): NO